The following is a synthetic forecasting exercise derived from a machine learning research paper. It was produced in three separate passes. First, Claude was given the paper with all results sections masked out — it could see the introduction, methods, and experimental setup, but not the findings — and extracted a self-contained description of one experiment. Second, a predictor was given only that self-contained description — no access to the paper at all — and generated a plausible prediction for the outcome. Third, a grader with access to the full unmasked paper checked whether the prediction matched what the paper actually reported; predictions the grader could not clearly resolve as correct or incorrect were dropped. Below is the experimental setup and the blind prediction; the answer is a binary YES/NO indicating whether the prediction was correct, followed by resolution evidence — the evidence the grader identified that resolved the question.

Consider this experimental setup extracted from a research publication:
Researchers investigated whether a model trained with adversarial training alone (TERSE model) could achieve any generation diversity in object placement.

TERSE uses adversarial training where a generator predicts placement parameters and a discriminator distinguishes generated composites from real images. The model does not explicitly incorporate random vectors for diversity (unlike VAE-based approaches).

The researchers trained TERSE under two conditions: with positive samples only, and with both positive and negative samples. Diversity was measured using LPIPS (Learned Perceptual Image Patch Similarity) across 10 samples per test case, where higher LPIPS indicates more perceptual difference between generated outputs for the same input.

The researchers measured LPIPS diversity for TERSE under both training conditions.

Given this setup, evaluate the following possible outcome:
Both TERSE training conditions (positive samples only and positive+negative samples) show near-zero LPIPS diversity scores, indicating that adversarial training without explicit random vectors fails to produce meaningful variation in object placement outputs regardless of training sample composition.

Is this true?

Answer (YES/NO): YES